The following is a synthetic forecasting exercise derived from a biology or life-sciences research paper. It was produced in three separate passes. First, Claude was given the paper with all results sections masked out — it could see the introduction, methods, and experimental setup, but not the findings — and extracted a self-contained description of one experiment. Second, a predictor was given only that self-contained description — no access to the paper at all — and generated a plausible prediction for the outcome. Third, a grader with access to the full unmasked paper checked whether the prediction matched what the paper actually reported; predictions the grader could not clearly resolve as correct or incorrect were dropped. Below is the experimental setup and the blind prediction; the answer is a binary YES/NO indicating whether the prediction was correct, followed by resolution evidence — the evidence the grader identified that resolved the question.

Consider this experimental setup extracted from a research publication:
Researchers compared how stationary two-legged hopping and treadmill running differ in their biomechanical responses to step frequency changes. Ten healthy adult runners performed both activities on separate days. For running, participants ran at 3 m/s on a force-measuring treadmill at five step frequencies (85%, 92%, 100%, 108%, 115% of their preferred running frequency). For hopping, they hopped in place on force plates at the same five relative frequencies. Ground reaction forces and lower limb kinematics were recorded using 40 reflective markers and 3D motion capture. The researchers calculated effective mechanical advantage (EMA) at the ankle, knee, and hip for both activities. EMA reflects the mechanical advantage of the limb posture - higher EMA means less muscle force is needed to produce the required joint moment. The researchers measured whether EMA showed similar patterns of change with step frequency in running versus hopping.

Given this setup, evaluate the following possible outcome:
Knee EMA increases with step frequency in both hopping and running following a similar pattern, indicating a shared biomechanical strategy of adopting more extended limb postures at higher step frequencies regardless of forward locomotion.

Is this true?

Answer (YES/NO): NO